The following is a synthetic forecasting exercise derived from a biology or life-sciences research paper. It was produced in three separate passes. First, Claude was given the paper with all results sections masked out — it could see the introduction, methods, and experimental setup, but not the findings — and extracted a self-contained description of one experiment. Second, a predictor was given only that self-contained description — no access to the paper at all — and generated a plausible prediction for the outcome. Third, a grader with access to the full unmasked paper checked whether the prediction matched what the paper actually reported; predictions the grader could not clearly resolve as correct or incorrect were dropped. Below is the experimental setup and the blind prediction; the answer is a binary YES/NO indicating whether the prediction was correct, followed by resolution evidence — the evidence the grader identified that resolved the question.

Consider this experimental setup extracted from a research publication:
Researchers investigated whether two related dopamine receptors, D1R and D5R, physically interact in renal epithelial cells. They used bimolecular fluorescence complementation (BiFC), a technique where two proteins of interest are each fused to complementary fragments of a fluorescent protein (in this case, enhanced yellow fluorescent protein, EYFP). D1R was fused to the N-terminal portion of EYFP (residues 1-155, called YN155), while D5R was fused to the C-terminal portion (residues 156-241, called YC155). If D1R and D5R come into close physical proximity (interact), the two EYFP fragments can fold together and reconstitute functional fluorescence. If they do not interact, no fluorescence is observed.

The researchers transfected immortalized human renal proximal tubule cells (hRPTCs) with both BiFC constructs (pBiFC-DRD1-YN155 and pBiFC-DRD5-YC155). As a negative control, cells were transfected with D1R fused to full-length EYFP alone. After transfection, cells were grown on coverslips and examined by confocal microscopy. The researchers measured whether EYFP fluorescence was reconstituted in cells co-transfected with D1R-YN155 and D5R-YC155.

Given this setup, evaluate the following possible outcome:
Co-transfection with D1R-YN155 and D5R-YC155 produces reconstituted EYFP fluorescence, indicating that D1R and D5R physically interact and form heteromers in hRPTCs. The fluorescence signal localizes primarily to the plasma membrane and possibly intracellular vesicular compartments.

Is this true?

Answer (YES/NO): YES